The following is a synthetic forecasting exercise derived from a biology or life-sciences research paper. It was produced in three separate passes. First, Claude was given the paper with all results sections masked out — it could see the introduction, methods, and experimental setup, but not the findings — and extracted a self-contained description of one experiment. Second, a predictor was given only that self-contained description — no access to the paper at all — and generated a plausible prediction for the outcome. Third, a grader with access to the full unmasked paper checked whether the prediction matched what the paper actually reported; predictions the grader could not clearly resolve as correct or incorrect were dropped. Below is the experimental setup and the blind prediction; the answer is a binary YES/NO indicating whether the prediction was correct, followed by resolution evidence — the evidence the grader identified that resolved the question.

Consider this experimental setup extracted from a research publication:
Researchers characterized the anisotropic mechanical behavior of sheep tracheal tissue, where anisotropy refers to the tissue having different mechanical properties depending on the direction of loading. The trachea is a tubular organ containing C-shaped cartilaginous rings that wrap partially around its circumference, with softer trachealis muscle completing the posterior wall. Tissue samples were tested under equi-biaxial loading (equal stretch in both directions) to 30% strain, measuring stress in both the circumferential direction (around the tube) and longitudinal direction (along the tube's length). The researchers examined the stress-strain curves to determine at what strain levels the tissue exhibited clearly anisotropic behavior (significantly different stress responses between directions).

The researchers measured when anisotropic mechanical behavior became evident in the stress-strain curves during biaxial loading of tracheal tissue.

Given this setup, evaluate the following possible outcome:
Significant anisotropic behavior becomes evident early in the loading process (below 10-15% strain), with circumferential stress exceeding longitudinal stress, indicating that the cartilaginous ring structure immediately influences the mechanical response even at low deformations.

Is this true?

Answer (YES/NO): NO